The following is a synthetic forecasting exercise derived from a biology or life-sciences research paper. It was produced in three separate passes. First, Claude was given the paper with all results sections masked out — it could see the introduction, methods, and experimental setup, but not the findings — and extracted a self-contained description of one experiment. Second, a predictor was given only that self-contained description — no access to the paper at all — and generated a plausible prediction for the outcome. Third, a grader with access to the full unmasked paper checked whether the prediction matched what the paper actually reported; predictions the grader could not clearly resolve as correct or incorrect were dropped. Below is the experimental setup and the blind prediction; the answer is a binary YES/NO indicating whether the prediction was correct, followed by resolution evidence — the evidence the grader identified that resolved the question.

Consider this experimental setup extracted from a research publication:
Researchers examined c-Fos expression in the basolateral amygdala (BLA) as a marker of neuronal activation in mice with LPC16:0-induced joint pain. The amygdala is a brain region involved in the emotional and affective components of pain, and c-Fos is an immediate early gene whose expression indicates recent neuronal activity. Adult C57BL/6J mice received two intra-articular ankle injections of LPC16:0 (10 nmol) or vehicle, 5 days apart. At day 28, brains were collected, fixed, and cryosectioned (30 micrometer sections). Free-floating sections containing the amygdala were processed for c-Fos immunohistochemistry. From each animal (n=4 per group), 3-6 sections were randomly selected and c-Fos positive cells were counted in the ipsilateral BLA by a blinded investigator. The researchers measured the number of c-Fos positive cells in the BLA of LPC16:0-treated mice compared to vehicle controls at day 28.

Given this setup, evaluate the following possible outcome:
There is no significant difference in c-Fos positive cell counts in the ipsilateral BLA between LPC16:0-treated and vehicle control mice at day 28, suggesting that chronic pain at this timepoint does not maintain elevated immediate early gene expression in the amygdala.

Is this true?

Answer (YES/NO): NO